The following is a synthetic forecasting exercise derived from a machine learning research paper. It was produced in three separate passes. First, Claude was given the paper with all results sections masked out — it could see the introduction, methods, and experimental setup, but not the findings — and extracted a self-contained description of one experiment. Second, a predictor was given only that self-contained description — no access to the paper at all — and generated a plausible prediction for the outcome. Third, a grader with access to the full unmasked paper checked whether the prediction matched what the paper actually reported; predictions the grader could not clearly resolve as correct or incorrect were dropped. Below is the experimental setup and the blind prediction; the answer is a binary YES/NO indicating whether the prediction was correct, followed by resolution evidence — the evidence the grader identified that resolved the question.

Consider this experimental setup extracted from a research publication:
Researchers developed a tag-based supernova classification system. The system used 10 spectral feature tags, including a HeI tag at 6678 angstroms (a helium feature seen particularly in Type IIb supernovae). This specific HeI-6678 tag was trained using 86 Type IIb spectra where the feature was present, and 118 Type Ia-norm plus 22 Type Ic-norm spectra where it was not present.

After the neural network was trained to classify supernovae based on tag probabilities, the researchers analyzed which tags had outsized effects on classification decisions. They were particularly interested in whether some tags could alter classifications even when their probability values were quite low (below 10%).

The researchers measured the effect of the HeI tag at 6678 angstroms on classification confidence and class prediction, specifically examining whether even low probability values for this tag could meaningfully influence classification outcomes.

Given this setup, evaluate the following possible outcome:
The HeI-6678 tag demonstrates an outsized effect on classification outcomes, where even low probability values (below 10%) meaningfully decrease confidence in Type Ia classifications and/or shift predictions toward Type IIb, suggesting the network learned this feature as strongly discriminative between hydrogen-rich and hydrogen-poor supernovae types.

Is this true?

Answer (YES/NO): NO